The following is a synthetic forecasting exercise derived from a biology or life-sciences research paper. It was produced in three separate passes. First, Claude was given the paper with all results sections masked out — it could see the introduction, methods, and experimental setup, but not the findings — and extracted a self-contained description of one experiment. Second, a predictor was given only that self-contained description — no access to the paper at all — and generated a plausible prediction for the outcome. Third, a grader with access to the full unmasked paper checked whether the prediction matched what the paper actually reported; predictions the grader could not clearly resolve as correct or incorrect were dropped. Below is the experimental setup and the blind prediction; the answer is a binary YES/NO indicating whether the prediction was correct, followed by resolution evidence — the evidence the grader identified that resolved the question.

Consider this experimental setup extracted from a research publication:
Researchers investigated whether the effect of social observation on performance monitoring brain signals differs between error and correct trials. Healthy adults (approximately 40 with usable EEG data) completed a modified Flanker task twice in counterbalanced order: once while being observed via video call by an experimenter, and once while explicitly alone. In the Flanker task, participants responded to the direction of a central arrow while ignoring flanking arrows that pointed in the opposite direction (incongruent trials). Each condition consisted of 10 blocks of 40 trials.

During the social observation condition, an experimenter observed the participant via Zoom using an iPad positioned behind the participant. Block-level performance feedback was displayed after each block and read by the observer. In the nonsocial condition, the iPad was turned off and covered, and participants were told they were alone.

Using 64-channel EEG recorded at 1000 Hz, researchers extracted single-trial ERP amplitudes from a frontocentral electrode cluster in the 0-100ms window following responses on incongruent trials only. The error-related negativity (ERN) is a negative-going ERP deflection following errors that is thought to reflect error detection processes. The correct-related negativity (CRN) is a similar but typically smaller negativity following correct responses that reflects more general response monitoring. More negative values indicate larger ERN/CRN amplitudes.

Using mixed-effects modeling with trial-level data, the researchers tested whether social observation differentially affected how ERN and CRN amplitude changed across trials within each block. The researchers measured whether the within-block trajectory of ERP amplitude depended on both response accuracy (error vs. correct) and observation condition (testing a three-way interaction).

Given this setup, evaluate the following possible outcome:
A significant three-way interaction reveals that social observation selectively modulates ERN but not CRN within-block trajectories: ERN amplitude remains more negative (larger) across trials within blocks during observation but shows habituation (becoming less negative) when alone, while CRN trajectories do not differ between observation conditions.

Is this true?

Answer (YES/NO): NO